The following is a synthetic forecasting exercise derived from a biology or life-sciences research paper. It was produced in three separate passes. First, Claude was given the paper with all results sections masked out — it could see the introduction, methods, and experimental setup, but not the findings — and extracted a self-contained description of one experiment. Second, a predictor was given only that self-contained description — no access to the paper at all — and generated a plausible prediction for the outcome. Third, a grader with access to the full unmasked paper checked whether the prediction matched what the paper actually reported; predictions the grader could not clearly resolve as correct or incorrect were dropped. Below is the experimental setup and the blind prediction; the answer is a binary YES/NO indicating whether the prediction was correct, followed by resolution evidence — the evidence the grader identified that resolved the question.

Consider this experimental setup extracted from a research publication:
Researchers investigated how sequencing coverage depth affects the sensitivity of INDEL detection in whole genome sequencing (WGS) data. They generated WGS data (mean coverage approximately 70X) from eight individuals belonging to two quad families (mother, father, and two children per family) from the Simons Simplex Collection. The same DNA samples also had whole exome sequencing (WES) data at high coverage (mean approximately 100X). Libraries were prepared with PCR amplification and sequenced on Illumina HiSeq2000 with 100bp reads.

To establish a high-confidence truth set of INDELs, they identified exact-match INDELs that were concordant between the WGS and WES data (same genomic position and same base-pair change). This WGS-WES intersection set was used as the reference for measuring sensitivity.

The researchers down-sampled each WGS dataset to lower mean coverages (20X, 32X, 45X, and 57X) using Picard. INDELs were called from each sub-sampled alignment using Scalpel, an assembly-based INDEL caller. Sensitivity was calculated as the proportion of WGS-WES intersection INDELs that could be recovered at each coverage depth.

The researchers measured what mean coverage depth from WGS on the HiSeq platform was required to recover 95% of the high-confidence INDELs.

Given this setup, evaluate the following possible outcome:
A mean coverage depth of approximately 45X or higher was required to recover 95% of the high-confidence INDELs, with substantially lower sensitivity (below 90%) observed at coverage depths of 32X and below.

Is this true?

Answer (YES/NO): NO